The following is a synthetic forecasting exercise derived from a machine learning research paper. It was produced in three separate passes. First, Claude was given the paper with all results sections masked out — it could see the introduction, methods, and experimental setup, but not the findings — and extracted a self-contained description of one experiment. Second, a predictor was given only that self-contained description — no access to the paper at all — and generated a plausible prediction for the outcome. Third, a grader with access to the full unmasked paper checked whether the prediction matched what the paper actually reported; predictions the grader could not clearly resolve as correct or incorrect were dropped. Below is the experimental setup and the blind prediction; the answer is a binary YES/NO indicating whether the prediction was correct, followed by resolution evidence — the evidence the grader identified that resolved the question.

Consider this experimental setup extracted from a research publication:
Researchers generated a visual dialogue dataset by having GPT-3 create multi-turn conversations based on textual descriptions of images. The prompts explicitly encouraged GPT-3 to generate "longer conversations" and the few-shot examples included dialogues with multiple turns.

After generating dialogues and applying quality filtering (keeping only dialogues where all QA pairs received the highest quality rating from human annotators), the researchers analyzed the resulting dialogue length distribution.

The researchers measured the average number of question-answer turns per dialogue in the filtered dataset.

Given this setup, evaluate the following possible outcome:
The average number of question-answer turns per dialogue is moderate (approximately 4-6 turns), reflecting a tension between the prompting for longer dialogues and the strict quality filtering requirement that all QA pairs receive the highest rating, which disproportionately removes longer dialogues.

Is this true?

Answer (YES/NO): NO